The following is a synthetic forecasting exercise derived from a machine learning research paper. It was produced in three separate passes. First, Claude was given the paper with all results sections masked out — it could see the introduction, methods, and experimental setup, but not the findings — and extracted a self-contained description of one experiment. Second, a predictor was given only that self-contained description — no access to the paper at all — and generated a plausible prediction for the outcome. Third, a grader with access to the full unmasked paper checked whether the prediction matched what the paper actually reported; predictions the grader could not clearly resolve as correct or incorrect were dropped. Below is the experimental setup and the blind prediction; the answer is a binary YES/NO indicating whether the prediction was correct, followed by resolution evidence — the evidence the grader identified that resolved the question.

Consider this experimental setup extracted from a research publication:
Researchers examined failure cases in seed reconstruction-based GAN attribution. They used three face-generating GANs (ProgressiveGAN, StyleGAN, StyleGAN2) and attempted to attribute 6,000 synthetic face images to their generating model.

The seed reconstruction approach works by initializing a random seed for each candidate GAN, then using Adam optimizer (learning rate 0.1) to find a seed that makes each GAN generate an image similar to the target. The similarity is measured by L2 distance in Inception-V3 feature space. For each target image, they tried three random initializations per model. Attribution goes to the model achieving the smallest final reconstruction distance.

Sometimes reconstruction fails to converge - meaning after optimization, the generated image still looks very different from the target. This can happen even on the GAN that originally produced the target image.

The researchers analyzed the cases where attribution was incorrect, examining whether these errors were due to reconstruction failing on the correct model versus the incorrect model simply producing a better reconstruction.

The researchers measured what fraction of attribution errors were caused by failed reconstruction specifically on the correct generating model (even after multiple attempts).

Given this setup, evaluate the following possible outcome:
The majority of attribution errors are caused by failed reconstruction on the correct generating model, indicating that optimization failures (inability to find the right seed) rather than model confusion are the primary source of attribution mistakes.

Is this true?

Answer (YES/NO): YES